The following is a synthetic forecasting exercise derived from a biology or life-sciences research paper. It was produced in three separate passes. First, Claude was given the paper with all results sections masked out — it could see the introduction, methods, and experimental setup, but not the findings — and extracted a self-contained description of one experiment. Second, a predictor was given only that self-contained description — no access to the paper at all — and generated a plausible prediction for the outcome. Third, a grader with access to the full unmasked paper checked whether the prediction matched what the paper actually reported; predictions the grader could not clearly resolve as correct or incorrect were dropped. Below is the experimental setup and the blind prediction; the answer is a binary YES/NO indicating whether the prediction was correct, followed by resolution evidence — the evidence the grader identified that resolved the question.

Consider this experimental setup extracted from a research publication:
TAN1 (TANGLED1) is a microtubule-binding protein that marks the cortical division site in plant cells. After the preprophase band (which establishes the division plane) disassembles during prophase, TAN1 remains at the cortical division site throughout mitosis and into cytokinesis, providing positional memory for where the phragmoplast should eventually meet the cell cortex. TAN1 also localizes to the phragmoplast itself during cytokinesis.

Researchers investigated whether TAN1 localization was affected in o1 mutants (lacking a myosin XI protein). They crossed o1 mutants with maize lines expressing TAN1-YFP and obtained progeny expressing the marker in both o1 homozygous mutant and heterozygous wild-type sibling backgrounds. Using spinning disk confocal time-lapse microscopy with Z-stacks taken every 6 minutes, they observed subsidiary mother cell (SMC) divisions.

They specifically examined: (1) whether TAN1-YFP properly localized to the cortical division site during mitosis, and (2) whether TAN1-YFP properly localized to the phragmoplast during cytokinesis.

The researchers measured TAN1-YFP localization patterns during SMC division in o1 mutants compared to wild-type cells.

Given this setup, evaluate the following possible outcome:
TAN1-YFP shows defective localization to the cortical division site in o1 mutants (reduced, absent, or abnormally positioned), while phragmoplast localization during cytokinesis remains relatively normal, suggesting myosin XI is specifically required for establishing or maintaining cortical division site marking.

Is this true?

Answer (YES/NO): NO